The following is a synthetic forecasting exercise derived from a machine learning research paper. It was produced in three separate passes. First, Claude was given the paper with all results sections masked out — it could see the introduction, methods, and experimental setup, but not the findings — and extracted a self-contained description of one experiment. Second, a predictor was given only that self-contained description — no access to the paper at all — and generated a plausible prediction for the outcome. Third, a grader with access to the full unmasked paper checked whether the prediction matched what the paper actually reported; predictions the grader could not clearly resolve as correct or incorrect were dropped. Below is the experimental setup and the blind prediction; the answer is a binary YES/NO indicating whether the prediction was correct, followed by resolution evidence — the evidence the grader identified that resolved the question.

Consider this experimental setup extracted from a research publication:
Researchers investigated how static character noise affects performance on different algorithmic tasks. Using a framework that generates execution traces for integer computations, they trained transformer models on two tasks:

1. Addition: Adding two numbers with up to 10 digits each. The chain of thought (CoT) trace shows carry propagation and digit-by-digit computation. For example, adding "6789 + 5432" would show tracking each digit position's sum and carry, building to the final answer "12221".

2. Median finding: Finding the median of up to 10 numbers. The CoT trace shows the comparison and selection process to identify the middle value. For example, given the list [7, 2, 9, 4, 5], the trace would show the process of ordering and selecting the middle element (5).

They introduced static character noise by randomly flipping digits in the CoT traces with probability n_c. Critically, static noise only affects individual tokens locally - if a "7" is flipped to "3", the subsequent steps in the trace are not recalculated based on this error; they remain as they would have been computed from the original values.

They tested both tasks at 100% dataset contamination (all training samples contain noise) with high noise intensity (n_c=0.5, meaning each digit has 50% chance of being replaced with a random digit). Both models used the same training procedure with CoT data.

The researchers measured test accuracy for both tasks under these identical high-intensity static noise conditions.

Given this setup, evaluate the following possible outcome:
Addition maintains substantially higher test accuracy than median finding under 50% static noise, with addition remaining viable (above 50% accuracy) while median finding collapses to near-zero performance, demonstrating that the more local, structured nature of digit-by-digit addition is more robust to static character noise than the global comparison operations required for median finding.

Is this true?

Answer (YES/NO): NO